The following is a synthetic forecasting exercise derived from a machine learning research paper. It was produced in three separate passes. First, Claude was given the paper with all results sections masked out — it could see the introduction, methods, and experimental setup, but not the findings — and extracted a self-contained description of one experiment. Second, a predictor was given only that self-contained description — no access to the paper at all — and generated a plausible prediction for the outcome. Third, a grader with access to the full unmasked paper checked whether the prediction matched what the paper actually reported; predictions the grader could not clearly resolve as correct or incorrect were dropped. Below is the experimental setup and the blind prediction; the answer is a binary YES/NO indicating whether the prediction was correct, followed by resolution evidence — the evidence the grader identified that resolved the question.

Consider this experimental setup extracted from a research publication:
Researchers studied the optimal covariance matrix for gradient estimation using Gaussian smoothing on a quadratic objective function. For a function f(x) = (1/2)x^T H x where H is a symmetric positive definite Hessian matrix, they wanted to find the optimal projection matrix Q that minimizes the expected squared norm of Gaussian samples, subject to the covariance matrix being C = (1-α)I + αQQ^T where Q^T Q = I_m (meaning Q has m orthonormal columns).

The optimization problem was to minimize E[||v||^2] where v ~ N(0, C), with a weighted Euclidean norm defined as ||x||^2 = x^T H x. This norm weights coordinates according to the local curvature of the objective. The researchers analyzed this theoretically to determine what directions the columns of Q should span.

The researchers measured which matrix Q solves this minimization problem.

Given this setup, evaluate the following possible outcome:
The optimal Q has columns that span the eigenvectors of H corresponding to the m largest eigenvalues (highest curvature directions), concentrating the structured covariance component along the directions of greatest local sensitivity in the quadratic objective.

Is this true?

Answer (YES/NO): NO